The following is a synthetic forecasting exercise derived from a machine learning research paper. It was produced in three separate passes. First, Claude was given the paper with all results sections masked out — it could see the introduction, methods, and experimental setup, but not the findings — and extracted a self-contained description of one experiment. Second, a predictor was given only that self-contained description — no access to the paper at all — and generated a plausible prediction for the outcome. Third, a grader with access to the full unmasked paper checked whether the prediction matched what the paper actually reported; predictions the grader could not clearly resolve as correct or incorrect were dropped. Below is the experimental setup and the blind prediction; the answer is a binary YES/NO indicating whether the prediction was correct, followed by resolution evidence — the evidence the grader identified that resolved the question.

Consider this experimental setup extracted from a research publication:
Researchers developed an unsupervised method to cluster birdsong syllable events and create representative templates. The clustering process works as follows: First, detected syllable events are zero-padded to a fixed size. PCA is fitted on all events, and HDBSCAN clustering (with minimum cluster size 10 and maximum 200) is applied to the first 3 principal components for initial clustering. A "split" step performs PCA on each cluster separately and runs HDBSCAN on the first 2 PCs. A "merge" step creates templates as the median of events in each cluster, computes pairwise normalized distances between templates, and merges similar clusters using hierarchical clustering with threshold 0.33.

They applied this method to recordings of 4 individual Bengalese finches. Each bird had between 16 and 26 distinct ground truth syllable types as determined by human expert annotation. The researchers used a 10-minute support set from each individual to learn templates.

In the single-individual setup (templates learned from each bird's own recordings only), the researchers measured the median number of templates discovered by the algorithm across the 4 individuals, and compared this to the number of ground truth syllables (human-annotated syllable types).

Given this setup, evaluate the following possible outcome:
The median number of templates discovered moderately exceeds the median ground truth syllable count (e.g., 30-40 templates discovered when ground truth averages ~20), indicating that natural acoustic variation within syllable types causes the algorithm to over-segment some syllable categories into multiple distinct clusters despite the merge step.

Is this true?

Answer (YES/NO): NO